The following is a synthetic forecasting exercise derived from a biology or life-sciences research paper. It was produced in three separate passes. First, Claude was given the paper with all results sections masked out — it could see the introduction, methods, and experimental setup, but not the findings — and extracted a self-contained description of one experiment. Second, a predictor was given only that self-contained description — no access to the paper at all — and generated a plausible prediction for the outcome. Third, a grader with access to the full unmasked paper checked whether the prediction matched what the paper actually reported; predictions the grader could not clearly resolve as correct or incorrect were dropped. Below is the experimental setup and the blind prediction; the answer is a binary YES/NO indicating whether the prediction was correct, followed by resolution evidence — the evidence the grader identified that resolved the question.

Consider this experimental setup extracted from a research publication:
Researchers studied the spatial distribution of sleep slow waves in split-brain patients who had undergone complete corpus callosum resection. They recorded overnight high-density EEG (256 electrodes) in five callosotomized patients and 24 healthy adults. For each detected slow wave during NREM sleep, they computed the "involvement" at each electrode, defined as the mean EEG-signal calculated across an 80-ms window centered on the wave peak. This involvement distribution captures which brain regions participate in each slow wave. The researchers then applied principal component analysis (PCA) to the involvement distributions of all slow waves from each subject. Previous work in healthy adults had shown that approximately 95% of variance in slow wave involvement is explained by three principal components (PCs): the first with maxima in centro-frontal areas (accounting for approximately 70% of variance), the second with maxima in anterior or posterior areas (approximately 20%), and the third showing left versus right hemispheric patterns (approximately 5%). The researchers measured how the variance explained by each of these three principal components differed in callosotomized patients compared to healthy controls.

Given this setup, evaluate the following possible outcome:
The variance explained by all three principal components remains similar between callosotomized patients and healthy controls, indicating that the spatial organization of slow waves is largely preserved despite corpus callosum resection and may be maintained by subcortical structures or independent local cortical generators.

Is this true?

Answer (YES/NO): NO